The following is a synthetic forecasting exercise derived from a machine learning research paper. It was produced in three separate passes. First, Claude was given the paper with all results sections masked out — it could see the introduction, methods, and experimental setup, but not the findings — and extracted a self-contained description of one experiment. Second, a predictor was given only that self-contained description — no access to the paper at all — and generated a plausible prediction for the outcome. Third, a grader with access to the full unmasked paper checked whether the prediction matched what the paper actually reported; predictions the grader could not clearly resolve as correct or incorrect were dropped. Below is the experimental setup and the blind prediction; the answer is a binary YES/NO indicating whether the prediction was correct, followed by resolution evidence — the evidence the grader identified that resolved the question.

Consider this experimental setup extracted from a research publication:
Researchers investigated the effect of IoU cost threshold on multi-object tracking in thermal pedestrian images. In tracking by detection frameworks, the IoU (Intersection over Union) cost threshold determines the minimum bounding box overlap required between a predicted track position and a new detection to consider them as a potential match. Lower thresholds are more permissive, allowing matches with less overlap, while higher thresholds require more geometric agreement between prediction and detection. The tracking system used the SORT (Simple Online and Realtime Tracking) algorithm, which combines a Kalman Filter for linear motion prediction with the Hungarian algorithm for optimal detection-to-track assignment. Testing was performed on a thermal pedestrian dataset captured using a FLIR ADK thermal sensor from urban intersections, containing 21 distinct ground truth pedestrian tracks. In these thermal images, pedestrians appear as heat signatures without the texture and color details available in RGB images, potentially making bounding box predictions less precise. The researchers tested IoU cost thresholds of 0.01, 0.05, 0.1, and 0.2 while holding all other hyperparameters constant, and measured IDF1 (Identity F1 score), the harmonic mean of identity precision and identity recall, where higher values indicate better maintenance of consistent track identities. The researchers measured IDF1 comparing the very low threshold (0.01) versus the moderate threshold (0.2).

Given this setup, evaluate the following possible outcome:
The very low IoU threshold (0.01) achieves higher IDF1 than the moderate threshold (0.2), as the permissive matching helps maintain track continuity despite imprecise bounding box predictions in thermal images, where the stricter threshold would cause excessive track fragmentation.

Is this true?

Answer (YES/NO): YES